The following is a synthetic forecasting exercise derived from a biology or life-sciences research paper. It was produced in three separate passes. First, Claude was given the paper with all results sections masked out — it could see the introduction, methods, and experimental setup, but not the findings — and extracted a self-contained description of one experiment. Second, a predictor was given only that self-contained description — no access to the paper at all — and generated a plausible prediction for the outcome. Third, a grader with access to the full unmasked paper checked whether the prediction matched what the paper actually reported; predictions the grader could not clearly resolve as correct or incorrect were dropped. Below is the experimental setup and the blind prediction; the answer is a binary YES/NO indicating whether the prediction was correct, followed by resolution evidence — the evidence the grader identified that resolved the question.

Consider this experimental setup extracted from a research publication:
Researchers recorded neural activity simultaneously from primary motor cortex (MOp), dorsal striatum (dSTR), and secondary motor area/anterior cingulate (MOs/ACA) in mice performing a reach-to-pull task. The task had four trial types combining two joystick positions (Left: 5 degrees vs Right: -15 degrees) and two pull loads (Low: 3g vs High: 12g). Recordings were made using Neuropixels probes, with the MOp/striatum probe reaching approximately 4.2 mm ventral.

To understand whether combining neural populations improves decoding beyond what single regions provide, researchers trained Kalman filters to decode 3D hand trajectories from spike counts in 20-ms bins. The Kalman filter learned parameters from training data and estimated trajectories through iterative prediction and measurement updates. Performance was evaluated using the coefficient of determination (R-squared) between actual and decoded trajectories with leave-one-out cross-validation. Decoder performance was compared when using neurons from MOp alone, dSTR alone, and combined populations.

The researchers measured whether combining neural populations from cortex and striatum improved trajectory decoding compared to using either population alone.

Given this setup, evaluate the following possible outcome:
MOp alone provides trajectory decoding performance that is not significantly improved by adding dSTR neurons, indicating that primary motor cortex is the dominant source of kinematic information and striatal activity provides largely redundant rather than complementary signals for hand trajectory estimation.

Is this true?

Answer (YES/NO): NO